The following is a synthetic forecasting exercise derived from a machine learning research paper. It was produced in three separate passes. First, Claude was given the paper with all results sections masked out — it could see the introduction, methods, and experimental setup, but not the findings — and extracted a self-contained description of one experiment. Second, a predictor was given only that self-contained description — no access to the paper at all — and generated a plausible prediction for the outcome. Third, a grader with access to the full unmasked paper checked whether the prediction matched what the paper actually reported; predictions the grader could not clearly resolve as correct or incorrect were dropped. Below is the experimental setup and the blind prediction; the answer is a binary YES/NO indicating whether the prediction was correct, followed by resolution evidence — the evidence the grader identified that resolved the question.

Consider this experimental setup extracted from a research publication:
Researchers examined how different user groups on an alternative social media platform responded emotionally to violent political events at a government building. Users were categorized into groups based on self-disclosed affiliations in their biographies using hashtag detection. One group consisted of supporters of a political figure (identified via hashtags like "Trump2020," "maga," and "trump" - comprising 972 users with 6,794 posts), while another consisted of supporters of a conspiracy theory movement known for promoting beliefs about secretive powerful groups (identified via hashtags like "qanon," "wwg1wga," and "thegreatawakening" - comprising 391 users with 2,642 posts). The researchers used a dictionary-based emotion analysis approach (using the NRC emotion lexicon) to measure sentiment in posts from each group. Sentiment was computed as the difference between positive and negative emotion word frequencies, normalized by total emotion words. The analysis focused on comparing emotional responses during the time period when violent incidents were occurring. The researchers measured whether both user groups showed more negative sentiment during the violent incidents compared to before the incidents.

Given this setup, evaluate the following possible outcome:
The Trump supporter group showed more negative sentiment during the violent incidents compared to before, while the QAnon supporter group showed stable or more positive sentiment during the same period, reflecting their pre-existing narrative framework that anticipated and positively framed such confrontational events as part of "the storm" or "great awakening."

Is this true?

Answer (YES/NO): YES